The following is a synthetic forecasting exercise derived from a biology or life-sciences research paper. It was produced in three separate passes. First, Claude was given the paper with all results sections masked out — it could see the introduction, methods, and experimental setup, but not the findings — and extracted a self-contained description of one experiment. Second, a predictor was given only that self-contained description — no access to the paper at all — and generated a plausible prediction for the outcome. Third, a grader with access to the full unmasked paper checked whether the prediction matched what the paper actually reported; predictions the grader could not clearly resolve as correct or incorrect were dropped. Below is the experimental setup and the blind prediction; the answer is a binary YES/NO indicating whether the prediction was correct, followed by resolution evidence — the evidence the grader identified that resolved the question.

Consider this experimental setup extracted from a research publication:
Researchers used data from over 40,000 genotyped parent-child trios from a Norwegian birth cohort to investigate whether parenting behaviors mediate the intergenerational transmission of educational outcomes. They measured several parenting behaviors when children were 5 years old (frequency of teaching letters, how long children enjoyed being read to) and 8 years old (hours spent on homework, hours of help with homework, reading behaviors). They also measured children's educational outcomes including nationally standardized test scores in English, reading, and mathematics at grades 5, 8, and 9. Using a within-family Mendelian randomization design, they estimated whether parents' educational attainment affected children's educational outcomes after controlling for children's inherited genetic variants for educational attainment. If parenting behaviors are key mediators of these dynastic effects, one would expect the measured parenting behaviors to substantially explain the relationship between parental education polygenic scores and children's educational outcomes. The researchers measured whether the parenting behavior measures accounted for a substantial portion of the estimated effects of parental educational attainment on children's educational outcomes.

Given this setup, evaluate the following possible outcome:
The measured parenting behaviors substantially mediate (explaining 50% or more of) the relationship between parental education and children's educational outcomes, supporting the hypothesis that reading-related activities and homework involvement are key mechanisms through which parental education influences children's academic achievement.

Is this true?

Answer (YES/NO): NO